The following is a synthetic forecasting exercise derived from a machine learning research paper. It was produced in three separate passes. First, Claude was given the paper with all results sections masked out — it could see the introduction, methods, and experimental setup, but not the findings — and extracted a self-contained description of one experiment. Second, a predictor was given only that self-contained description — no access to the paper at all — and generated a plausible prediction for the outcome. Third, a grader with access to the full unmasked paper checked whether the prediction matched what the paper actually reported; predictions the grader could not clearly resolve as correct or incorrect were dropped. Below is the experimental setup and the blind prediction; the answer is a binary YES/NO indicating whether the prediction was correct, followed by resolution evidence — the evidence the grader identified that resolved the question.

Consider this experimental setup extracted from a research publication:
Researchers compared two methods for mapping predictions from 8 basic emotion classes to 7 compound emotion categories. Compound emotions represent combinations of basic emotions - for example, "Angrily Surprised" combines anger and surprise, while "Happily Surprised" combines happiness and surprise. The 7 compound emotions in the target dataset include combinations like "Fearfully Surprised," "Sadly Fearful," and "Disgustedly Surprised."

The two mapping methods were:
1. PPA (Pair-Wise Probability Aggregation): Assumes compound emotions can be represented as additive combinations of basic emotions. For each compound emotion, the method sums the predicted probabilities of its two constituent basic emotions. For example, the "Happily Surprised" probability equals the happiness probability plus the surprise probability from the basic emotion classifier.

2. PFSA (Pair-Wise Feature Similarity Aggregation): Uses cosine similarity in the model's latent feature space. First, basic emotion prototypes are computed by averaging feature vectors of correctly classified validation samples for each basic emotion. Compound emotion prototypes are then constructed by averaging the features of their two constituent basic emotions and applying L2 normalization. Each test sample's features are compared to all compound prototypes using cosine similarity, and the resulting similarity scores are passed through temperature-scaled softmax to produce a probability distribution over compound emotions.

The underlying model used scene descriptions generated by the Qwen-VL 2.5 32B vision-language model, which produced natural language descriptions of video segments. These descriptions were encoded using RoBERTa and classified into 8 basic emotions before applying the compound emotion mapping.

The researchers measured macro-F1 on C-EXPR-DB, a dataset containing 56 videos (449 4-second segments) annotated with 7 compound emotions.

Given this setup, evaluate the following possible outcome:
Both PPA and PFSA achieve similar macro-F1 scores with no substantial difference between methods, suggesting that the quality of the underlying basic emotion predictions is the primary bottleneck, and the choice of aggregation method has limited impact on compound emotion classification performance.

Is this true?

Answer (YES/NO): YES